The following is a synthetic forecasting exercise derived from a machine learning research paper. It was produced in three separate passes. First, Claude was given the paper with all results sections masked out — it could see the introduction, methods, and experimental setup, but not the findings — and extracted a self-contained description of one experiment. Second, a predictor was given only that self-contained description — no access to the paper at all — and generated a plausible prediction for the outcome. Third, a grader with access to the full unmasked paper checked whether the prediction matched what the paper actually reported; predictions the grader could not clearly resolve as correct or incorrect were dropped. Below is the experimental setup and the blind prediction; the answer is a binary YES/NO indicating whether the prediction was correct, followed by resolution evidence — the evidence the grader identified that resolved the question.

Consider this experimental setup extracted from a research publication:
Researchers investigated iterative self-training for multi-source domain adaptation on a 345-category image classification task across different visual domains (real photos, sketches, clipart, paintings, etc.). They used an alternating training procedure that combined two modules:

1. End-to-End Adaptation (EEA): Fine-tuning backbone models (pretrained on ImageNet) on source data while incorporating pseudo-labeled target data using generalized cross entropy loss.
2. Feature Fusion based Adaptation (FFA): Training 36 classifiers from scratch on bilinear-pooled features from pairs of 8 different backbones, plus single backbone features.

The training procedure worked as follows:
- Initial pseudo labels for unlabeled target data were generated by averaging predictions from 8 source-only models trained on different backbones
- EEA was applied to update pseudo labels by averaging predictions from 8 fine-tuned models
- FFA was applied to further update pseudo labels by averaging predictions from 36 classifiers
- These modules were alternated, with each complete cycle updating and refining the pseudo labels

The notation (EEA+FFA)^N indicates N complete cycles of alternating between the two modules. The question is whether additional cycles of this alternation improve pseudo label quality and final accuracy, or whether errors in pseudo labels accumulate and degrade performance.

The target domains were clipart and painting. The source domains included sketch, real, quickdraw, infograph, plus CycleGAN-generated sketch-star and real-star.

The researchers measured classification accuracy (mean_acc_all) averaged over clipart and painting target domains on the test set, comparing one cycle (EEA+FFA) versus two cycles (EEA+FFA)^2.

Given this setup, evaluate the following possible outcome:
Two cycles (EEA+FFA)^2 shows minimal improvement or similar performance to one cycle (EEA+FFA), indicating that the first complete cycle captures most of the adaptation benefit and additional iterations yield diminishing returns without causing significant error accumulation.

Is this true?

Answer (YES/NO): NO